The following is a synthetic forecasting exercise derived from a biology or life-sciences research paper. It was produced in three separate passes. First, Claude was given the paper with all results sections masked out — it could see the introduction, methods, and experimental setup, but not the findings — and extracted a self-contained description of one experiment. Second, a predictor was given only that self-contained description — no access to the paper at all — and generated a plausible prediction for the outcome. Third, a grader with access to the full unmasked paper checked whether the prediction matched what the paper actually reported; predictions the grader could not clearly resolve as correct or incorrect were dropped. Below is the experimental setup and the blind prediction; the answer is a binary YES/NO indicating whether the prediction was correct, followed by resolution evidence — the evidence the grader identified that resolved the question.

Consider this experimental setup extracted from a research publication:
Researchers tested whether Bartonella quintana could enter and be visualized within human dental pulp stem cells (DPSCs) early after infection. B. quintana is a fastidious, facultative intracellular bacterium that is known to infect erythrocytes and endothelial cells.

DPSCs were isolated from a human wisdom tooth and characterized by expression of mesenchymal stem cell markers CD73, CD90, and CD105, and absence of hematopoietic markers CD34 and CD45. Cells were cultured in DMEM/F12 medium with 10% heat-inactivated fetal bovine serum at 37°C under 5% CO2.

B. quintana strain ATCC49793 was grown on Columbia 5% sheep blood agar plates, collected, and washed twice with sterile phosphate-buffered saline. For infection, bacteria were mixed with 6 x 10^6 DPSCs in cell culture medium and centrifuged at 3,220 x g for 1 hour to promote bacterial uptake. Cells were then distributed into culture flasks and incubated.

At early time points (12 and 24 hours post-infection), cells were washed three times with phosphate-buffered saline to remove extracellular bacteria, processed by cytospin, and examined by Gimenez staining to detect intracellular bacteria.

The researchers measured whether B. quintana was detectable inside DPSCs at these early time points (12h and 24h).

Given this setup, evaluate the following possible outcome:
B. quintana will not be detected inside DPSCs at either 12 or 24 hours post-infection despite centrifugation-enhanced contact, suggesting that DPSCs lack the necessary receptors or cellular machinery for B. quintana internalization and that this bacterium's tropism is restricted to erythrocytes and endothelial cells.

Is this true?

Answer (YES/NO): NO